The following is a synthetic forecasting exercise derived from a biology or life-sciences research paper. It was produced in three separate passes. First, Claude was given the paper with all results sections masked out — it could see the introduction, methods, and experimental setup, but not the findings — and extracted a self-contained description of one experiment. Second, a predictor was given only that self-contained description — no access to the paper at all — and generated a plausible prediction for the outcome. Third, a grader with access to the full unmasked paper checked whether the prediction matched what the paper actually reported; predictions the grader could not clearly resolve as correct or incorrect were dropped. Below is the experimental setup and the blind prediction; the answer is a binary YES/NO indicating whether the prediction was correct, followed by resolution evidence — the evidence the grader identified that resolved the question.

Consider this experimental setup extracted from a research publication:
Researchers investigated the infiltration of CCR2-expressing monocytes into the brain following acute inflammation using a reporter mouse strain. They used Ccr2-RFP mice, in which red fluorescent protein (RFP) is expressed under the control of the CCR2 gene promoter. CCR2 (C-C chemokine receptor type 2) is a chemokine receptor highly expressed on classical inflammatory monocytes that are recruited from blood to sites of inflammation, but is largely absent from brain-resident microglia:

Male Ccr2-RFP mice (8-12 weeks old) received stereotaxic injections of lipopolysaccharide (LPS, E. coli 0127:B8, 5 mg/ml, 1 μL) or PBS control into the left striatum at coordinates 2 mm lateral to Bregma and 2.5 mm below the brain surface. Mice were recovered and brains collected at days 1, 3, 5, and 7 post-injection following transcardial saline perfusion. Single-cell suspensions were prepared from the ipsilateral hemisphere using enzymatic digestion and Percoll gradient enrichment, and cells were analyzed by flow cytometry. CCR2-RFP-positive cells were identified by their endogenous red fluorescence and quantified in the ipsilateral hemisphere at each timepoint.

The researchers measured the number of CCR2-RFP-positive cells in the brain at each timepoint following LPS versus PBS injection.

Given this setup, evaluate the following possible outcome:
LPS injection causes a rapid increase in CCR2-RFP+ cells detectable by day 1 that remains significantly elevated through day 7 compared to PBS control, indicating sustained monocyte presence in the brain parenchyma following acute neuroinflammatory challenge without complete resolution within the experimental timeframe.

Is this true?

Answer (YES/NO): NO